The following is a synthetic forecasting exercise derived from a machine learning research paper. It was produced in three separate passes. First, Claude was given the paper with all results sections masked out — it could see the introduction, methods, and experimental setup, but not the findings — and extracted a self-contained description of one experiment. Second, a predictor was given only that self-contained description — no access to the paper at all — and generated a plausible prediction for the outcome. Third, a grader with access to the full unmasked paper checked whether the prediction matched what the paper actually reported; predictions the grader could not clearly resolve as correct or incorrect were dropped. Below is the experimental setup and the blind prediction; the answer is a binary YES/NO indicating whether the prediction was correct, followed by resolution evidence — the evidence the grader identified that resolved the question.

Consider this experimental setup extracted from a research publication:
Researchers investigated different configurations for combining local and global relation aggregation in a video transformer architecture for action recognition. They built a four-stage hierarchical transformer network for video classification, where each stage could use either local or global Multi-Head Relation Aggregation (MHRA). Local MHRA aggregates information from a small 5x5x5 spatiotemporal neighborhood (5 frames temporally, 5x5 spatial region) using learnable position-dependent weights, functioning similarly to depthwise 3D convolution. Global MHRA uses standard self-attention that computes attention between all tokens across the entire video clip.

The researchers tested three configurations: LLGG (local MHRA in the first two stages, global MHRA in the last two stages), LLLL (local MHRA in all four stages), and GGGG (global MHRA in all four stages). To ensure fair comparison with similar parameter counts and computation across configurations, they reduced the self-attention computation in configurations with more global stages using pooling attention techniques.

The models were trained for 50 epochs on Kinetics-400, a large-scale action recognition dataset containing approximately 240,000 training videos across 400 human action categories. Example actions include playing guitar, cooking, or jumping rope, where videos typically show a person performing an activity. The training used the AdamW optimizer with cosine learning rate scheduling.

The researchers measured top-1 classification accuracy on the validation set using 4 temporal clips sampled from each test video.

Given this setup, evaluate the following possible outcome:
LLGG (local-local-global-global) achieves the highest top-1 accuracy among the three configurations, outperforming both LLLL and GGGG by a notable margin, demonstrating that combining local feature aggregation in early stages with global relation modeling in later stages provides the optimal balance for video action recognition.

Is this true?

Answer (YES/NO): YES